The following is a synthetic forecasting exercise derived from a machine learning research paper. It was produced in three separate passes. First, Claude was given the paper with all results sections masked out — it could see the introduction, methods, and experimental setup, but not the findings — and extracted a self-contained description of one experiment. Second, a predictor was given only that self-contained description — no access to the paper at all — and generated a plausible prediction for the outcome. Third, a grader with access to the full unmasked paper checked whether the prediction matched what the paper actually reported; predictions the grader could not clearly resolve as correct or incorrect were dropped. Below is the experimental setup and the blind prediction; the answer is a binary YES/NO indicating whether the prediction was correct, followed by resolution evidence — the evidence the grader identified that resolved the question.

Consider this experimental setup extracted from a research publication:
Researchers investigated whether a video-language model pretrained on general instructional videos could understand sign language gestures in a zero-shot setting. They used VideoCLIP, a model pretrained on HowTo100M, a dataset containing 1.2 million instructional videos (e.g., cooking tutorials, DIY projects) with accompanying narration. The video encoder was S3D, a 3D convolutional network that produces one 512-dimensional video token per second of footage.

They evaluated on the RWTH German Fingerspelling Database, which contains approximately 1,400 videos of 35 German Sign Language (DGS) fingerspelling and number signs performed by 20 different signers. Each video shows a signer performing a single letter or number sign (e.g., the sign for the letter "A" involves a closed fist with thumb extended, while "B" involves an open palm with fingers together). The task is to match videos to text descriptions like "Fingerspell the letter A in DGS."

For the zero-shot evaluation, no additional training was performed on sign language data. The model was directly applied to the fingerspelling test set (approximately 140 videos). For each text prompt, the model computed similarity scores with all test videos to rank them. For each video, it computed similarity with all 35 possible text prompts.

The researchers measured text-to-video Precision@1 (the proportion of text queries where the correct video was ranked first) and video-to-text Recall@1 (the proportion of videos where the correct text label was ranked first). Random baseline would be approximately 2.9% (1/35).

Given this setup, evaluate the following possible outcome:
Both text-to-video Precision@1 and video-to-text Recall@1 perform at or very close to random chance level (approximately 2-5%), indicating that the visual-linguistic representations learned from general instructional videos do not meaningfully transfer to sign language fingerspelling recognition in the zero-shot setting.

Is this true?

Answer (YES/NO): YES